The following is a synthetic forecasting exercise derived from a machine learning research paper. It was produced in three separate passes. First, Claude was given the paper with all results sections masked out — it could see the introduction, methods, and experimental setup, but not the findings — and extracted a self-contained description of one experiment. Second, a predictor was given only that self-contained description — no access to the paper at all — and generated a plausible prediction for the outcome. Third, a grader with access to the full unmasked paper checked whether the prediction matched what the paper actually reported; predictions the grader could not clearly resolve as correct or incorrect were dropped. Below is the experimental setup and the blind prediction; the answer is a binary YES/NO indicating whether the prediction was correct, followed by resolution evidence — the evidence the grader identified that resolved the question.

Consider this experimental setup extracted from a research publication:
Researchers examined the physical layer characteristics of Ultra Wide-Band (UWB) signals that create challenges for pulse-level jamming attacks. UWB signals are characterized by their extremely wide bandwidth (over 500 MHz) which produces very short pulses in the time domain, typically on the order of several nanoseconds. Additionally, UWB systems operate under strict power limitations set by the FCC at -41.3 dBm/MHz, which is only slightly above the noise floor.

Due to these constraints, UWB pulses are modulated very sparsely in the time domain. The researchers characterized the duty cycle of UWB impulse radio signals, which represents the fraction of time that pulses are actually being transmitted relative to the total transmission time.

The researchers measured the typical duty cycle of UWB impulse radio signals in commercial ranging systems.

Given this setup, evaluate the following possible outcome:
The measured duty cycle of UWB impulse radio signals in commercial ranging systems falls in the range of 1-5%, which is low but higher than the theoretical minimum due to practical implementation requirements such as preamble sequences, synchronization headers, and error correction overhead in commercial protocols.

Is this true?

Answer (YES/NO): NO